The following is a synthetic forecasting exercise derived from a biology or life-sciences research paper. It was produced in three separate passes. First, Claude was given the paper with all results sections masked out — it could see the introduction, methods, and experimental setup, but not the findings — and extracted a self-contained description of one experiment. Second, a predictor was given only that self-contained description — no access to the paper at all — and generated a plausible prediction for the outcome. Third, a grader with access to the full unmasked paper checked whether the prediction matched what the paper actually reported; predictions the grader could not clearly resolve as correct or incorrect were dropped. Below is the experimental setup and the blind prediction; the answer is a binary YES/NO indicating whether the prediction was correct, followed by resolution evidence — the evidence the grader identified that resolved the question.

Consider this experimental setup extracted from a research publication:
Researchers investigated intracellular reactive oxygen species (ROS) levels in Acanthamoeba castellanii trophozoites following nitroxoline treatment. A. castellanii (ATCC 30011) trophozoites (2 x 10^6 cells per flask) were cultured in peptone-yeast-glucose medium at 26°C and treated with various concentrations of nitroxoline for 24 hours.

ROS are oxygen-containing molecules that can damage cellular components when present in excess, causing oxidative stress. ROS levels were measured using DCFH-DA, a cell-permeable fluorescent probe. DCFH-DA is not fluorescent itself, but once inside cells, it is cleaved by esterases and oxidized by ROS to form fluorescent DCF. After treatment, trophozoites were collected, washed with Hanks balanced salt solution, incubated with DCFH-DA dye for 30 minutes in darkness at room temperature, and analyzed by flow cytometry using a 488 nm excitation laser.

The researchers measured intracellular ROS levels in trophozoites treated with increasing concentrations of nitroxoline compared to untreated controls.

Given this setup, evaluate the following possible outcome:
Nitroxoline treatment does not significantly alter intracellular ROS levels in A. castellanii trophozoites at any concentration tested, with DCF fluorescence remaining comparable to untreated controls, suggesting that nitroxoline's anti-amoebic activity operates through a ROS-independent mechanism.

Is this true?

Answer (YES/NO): NO